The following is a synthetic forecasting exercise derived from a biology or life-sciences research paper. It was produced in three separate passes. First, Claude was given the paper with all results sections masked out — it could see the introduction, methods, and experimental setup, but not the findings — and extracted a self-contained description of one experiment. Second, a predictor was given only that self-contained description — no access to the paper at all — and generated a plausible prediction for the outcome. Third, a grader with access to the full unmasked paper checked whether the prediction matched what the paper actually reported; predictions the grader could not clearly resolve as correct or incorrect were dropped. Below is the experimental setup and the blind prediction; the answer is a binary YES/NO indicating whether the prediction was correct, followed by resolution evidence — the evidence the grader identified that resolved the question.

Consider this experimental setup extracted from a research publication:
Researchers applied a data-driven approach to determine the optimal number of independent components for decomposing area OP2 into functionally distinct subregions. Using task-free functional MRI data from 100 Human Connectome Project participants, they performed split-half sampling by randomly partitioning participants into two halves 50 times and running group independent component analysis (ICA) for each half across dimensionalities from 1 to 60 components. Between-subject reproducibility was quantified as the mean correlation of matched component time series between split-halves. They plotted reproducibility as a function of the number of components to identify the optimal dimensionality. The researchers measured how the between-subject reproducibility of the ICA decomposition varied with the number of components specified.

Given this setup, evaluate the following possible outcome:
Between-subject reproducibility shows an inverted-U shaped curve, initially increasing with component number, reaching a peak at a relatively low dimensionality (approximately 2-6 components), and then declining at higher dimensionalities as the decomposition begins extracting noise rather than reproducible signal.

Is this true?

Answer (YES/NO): NO